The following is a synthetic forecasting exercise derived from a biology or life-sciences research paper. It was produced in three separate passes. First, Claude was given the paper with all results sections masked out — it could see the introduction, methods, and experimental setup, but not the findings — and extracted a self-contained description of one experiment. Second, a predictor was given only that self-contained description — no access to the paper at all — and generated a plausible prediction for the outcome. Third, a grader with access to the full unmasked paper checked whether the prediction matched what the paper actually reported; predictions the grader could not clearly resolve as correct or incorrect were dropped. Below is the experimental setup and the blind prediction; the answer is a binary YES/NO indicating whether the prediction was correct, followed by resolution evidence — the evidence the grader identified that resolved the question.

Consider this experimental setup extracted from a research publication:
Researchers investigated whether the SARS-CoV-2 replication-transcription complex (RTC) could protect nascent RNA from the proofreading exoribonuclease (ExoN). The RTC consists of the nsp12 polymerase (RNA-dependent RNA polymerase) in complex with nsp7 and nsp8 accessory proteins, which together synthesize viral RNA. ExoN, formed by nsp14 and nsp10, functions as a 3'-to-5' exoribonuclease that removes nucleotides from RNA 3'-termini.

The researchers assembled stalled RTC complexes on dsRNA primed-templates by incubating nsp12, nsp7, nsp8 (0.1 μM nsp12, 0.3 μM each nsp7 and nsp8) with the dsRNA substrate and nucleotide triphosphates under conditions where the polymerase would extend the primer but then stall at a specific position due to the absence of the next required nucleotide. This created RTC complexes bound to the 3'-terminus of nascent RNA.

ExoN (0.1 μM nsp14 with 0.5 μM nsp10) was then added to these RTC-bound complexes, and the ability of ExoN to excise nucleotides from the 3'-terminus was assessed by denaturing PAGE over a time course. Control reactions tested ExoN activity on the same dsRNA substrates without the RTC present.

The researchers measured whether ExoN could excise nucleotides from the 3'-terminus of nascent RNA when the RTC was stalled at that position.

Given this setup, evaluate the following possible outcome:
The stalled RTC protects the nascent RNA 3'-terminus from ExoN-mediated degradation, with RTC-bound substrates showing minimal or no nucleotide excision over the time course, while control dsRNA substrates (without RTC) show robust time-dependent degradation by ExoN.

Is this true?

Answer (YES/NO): YES